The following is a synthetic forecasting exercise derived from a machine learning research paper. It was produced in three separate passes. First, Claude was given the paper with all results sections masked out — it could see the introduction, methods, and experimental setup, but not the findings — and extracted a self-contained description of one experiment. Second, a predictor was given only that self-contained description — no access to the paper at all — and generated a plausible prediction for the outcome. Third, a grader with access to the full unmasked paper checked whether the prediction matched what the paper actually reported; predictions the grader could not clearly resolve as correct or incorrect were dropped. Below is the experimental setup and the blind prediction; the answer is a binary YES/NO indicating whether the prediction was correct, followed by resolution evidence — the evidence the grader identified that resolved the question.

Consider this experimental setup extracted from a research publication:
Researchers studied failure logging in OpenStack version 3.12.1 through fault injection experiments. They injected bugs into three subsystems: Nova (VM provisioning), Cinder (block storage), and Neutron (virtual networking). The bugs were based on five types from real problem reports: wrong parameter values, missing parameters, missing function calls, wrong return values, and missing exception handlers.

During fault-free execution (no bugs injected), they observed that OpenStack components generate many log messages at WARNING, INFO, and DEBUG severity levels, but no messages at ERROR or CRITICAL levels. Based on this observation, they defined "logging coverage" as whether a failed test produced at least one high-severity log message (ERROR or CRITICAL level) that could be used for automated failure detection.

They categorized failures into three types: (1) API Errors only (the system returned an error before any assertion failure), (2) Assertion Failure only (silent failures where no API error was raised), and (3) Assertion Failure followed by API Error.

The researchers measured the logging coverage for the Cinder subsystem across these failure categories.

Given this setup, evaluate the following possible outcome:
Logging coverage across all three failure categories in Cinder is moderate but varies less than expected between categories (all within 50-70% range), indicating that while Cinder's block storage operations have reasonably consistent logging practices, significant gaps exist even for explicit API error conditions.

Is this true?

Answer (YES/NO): NO